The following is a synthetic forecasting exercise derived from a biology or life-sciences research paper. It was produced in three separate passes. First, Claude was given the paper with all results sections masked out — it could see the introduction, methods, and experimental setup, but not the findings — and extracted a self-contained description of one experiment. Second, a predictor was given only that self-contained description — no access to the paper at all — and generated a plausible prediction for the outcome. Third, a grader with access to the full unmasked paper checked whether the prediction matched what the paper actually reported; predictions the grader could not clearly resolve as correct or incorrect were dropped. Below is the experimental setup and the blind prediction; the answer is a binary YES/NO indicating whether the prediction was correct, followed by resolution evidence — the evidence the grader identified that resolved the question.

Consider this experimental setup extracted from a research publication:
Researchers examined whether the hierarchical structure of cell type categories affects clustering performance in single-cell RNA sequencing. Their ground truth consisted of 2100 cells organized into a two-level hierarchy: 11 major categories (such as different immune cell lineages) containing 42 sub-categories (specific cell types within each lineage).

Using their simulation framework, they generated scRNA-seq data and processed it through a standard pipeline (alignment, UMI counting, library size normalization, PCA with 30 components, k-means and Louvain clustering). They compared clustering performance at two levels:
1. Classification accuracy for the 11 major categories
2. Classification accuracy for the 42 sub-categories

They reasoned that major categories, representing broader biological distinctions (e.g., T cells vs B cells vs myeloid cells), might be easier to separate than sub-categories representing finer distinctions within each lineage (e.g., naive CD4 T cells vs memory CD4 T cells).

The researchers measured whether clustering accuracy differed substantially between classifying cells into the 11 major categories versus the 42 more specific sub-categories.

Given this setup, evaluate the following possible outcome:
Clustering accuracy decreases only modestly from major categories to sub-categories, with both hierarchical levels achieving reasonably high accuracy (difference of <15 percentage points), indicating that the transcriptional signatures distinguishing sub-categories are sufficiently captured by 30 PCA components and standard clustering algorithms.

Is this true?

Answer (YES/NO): NO